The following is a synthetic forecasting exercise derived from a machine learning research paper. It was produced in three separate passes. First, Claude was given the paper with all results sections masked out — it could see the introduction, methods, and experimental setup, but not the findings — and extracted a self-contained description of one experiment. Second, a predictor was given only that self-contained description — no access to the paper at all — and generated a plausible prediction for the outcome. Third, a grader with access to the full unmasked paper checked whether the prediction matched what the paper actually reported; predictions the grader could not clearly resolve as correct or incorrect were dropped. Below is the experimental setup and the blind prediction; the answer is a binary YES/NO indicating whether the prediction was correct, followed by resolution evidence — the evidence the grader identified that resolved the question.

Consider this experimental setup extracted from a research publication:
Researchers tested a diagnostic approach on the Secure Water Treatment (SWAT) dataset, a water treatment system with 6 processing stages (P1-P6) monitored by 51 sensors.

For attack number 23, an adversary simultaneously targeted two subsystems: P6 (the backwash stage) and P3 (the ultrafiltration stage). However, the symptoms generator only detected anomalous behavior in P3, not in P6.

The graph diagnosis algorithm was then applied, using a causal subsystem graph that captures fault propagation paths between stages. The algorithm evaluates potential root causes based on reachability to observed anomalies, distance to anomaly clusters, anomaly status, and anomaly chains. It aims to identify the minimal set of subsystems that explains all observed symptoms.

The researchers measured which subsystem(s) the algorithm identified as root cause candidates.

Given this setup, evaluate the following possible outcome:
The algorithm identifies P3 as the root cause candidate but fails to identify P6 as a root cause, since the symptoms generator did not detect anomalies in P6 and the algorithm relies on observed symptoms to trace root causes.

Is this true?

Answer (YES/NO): YES